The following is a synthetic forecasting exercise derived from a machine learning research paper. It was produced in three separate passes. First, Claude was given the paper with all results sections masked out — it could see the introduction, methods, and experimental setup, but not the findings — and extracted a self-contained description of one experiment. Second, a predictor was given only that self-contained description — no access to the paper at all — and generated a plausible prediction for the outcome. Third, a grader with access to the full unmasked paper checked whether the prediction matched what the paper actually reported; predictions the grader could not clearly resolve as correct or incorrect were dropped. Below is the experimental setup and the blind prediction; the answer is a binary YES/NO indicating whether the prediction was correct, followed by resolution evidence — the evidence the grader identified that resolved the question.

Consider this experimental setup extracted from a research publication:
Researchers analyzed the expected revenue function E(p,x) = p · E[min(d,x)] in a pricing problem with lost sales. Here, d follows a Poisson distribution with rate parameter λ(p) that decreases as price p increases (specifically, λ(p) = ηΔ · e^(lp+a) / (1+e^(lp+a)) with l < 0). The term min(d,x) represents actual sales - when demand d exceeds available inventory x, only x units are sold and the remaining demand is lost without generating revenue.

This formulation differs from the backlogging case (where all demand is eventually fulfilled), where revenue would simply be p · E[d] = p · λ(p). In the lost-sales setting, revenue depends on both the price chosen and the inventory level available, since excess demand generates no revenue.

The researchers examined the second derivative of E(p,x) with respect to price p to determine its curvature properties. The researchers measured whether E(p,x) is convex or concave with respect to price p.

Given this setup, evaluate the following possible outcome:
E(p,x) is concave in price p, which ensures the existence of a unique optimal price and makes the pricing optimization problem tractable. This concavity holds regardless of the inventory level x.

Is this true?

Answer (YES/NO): YES